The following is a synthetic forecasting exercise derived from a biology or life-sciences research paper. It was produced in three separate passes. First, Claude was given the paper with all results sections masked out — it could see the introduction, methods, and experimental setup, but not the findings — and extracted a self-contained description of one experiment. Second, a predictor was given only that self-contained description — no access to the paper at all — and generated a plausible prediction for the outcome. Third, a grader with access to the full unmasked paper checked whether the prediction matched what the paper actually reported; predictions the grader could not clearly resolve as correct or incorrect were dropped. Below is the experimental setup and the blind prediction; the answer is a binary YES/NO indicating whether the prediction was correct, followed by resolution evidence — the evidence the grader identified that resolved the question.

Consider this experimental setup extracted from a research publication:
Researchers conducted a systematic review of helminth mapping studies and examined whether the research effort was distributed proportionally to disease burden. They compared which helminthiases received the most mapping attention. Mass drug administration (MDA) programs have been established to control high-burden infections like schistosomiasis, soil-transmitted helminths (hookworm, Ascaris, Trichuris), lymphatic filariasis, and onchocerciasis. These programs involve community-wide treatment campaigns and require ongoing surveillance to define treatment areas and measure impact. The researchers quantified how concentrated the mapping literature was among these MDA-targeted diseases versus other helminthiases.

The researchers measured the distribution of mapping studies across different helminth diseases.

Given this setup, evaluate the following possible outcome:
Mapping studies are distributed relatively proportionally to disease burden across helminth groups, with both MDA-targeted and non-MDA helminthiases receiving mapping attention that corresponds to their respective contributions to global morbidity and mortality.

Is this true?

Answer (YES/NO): NO